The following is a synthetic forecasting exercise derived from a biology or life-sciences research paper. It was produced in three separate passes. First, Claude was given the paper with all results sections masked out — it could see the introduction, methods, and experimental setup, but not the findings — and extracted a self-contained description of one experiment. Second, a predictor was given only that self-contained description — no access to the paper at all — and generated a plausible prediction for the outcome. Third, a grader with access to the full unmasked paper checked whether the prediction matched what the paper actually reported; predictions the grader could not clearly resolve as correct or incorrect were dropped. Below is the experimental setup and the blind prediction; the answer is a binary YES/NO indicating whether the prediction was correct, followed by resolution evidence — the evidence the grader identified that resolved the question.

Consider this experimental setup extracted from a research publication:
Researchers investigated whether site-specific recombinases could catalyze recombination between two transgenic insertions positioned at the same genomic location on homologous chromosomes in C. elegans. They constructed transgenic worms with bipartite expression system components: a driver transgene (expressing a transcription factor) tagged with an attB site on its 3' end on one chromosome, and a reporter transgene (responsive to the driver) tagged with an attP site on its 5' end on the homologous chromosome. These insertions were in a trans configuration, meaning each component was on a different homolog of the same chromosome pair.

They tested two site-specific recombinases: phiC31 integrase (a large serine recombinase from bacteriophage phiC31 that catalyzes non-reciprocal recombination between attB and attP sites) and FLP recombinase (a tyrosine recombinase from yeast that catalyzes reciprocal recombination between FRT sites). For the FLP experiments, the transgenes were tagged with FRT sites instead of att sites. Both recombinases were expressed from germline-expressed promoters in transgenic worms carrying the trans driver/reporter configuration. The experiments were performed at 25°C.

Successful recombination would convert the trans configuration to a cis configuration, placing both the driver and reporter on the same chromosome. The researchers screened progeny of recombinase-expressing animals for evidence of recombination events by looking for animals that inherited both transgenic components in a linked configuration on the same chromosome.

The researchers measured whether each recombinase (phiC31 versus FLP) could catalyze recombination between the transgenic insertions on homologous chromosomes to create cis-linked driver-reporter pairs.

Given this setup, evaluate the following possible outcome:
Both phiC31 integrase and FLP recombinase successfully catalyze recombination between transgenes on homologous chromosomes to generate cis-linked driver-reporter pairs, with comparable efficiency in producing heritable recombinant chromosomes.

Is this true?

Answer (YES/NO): NO